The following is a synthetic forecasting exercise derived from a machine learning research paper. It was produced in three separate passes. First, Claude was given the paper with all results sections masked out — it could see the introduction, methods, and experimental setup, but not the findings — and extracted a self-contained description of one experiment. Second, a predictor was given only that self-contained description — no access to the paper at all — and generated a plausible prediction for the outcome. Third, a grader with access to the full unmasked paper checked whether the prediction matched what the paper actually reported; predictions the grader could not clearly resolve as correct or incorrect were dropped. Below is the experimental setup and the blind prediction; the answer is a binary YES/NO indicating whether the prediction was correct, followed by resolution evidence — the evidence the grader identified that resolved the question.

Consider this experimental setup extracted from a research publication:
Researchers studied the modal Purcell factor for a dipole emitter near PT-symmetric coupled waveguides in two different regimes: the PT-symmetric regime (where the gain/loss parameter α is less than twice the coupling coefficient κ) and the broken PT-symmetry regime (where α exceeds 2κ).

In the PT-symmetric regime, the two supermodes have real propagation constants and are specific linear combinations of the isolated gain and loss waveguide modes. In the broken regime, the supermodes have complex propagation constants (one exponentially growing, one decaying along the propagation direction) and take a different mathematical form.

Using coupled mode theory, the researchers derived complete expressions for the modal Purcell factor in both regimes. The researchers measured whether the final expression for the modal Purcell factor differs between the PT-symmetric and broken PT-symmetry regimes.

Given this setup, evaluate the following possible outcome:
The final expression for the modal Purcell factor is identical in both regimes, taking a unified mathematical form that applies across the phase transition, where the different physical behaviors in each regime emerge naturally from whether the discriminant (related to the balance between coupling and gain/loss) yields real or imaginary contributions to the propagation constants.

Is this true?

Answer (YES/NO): YES